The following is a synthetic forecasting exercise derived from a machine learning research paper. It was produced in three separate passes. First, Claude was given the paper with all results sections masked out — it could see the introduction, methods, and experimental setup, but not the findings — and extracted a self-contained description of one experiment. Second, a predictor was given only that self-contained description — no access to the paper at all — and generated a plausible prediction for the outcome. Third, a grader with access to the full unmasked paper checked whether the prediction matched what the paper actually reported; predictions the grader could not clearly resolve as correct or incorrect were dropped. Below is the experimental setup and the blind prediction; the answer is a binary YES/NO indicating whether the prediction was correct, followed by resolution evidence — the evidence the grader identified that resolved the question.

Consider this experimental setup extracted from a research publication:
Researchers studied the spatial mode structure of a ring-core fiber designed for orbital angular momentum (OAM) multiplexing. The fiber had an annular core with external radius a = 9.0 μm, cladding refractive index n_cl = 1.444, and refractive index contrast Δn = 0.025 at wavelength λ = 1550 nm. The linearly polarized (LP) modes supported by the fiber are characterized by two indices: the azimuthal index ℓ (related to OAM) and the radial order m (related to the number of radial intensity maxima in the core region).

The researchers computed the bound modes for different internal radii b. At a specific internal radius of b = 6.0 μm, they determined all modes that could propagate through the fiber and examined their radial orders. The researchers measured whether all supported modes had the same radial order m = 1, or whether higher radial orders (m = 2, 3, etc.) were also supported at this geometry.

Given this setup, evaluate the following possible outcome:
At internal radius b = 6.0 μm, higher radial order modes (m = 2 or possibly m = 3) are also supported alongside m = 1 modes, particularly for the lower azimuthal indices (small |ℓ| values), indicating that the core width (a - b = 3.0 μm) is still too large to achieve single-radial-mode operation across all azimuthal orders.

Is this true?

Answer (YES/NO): NO